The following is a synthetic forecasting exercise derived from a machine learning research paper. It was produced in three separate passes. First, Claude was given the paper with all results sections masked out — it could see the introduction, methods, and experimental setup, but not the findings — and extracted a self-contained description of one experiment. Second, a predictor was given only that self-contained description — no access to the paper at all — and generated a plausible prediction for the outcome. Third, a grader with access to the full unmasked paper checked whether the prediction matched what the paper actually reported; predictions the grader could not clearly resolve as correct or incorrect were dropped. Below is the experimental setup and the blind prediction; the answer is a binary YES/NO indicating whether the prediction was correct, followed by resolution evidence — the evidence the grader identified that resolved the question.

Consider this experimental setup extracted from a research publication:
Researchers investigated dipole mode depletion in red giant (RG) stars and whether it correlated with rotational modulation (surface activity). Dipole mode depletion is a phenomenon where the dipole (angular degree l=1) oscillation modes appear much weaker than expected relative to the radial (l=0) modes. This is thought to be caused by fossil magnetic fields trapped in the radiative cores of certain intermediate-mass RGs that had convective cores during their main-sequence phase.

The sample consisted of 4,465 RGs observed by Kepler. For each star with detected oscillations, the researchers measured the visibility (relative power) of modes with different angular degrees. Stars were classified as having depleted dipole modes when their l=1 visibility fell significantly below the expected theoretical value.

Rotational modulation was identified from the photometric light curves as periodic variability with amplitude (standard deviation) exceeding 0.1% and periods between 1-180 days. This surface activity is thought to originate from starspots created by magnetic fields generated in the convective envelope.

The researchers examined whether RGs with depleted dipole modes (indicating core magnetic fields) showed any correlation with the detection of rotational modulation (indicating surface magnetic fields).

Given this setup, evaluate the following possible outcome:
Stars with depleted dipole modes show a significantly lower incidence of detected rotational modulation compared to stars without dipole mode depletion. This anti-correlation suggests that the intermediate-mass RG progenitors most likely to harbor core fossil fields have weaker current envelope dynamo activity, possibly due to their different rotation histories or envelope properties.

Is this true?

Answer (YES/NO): NO